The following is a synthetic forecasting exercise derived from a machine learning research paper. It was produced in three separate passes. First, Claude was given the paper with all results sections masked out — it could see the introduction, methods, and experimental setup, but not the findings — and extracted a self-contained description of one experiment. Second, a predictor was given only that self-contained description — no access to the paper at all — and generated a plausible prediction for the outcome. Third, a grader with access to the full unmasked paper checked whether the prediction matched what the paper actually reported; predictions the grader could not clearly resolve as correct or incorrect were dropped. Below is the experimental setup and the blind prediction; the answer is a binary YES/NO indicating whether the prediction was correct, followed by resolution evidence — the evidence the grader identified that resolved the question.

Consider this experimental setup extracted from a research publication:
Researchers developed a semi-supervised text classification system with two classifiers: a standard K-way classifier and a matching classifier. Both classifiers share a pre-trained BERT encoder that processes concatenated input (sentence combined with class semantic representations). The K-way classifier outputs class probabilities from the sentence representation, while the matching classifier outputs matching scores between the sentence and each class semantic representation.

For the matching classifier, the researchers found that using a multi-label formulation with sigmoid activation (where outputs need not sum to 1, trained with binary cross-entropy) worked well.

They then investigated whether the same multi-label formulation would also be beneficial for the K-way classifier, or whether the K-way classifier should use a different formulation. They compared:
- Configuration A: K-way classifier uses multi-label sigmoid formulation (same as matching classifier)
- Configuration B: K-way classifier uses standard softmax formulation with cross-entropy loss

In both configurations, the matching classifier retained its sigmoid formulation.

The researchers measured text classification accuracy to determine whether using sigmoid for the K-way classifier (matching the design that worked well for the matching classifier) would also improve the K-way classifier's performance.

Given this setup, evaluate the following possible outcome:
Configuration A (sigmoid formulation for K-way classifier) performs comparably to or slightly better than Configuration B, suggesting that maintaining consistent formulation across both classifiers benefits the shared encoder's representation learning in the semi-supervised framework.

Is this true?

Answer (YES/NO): NO